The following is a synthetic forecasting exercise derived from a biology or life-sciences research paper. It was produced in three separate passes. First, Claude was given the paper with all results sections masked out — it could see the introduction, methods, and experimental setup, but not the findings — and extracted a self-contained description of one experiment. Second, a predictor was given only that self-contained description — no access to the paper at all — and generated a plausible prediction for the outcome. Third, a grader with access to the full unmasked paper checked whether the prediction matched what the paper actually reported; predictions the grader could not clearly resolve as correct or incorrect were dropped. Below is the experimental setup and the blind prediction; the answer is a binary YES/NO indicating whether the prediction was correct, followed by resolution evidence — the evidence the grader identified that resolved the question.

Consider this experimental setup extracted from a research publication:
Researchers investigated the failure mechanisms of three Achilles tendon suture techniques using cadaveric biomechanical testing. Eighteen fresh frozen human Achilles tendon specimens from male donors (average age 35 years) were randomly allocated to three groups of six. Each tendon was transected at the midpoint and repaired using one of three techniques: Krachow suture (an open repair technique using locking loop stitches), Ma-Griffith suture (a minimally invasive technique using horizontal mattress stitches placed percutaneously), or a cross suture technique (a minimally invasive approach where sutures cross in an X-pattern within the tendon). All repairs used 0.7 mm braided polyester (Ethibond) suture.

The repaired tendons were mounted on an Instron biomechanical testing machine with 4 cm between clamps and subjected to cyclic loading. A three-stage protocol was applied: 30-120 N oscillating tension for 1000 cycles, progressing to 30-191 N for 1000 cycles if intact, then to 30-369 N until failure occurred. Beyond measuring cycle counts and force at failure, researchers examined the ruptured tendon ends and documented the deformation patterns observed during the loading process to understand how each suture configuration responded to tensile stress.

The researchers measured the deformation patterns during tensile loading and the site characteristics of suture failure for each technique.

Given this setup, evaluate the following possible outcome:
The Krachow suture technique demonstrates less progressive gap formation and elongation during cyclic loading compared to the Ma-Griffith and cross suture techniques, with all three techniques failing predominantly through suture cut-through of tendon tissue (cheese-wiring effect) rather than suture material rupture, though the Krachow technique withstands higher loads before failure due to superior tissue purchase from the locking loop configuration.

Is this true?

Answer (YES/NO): NO